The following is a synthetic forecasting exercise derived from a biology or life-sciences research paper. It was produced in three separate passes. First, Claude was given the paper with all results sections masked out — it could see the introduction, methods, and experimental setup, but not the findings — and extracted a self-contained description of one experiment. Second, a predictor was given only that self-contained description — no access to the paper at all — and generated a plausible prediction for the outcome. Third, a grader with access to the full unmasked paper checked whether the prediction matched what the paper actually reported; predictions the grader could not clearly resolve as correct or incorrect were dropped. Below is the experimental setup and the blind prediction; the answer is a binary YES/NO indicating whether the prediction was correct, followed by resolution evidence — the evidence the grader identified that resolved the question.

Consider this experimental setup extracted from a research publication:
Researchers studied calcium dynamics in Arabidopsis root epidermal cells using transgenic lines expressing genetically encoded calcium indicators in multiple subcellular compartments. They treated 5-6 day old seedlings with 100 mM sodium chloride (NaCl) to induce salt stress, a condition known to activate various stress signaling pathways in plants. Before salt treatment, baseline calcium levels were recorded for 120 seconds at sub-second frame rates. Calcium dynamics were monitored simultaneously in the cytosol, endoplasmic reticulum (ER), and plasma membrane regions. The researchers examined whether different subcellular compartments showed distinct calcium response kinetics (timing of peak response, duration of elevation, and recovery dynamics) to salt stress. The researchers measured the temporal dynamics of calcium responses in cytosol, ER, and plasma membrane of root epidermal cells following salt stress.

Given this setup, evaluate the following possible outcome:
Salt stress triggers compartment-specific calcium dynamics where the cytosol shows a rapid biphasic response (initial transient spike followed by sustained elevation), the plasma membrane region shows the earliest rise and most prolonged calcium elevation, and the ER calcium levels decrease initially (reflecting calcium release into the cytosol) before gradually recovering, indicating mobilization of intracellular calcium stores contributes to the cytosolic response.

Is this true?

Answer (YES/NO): NO